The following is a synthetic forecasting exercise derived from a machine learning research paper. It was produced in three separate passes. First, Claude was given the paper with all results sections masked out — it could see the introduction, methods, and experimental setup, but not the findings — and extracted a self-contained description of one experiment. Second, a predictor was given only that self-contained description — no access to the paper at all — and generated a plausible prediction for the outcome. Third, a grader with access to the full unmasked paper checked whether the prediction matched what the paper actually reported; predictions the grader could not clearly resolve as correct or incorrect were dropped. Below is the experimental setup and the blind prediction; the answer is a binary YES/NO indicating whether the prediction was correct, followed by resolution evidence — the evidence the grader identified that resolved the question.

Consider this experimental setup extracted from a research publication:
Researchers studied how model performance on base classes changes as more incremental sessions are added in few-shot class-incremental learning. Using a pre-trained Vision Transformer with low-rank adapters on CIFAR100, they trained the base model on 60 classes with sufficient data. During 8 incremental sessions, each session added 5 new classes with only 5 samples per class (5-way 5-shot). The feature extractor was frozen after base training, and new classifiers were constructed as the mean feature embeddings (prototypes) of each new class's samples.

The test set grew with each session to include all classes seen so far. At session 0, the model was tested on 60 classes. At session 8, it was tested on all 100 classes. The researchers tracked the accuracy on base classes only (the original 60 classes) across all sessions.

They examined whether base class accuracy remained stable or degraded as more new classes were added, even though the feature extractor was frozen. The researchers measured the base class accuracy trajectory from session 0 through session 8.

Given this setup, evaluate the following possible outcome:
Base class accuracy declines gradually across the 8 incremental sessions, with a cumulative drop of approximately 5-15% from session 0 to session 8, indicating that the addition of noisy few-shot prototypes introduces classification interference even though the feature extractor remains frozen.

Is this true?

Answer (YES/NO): NO